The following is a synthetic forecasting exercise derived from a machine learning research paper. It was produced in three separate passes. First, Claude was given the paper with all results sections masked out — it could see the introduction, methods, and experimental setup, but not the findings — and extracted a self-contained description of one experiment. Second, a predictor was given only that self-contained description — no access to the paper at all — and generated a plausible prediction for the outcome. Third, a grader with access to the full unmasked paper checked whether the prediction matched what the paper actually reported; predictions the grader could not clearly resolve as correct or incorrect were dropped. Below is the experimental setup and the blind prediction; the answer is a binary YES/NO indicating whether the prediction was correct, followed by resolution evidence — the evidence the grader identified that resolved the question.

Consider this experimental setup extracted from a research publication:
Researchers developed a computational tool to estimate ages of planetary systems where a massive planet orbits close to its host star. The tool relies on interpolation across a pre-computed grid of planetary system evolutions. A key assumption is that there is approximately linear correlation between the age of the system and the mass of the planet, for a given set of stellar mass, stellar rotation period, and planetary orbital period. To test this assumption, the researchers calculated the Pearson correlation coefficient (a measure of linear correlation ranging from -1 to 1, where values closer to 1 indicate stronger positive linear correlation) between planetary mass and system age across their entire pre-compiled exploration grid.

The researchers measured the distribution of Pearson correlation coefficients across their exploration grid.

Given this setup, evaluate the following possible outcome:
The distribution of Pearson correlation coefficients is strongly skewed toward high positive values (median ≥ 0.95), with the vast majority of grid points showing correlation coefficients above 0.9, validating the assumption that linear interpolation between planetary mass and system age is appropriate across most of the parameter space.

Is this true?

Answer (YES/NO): NO